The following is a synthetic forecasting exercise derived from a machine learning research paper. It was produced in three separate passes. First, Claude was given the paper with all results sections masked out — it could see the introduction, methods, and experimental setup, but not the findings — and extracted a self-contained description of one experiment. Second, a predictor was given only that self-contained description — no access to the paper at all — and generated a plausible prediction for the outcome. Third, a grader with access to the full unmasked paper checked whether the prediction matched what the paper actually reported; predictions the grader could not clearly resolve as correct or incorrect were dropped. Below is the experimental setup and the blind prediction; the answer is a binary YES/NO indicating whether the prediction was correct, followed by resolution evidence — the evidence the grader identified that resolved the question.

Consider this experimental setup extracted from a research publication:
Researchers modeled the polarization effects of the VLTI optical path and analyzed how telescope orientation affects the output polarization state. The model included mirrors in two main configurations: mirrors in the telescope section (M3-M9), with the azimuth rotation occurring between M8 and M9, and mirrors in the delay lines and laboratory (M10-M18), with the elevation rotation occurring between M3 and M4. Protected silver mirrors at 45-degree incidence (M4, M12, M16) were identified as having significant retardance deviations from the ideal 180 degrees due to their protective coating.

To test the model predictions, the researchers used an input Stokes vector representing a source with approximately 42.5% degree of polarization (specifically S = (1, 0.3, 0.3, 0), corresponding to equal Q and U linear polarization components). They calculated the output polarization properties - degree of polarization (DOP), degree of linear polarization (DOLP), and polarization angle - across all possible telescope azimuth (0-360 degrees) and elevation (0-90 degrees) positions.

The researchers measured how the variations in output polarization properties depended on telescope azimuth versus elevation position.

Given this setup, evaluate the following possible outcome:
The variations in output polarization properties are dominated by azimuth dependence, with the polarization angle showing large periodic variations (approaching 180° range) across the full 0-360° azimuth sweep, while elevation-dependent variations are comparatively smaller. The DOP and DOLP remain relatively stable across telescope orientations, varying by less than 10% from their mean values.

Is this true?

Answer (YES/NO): NO